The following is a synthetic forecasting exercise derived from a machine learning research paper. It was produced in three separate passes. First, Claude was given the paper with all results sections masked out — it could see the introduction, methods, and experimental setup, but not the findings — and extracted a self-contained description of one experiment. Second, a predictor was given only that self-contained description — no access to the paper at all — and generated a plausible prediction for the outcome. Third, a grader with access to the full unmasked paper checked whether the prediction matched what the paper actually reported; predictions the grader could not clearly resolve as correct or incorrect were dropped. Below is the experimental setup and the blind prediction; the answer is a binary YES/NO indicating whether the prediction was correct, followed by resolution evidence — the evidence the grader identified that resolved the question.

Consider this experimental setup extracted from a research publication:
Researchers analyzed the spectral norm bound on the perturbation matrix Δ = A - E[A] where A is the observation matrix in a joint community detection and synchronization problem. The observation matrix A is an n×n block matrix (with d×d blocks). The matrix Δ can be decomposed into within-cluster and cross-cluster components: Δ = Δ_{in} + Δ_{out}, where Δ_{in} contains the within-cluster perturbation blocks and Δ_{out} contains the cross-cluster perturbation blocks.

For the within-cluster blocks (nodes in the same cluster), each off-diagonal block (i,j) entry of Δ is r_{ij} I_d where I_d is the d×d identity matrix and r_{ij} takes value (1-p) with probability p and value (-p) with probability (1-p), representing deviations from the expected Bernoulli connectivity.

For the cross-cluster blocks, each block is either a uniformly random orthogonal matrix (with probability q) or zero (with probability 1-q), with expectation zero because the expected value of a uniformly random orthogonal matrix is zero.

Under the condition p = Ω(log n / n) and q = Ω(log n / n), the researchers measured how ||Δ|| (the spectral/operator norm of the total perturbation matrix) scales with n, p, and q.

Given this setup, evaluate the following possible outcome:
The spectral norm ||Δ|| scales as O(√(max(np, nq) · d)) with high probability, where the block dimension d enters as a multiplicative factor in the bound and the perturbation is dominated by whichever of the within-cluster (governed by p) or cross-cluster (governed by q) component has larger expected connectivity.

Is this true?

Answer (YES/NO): NO